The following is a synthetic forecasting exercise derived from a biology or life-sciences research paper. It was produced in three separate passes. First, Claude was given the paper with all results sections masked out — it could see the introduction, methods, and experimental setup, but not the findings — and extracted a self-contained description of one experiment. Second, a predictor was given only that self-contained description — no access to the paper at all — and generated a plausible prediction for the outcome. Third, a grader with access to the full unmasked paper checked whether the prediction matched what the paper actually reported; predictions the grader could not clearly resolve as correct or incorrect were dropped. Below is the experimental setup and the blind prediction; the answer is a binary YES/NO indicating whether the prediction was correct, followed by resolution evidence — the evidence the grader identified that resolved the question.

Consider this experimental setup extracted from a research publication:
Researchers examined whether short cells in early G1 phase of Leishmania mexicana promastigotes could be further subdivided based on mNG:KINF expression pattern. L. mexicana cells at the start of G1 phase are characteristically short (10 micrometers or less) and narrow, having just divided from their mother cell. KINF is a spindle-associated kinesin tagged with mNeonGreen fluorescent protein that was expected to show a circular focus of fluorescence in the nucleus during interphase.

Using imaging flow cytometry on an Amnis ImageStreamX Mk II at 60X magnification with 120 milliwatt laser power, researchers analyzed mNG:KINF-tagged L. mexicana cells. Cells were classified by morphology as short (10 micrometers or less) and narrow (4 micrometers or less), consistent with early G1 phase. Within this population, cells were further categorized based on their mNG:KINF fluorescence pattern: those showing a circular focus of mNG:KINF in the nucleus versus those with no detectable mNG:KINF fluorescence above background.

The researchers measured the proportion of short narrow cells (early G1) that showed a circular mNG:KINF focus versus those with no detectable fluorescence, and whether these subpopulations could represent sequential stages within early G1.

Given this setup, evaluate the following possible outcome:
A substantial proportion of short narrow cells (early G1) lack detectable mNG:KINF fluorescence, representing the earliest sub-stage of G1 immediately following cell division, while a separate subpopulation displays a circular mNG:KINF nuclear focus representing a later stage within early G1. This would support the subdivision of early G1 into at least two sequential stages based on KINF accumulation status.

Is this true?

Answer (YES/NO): NO